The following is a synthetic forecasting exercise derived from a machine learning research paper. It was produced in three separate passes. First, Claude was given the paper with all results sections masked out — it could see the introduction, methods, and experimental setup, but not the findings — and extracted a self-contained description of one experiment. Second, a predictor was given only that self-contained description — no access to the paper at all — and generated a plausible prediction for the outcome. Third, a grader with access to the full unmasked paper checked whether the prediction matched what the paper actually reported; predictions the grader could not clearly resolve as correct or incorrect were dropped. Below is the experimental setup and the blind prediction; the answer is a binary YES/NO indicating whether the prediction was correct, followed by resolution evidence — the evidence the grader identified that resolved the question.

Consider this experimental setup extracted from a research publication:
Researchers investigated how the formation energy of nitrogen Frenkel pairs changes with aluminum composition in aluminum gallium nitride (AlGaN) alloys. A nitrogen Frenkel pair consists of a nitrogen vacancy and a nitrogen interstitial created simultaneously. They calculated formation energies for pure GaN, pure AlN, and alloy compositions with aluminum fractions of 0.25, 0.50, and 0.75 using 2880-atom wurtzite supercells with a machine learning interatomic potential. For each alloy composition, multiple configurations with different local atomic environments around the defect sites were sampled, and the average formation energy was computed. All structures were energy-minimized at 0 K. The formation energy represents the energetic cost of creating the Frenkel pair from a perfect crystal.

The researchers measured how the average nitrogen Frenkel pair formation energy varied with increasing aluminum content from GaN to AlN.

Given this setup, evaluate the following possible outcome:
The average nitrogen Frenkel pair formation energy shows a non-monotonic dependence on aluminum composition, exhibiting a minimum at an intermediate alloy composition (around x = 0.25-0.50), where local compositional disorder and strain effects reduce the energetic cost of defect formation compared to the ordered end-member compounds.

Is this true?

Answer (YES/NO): NO